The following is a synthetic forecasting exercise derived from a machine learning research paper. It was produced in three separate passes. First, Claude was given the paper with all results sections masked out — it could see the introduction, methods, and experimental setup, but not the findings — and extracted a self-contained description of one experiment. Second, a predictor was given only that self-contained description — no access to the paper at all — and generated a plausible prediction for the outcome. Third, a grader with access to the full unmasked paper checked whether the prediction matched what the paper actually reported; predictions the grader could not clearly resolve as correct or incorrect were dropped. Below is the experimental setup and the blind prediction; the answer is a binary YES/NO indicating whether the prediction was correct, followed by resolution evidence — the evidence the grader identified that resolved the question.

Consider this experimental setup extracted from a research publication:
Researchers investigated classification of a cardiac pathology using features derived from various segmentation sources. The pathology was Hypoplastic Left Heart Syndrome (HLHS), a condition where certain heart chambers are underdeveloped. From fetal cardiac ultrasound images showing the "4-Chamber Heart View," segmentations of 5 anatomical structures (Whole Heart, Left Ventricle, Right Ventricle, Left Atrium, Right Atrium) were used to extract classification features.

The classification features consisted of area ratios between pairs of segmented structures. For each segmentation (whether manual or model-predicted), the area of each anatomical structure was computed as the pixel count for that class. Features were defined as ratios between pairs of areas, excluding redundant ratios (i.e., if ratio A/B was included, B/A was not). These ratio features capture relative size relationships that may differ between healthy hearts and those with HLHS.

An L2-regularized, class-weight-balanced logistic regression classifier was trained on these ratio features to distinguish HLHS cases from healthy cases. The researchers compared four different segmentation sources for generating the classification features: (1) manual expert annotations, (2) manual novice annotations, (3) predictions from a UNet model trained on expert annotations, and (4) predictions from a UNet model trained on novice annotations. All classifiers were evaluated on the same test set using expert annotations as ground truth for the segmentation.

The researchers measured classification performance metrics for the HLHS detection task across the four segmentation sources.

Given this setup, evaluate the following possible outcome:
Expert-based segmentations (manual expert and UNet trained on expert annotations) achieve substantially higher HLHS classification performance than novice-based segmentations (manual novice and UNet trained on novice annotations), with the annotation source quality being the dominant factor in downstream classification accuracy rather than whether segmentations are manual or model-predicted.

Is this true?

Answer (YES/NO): NO